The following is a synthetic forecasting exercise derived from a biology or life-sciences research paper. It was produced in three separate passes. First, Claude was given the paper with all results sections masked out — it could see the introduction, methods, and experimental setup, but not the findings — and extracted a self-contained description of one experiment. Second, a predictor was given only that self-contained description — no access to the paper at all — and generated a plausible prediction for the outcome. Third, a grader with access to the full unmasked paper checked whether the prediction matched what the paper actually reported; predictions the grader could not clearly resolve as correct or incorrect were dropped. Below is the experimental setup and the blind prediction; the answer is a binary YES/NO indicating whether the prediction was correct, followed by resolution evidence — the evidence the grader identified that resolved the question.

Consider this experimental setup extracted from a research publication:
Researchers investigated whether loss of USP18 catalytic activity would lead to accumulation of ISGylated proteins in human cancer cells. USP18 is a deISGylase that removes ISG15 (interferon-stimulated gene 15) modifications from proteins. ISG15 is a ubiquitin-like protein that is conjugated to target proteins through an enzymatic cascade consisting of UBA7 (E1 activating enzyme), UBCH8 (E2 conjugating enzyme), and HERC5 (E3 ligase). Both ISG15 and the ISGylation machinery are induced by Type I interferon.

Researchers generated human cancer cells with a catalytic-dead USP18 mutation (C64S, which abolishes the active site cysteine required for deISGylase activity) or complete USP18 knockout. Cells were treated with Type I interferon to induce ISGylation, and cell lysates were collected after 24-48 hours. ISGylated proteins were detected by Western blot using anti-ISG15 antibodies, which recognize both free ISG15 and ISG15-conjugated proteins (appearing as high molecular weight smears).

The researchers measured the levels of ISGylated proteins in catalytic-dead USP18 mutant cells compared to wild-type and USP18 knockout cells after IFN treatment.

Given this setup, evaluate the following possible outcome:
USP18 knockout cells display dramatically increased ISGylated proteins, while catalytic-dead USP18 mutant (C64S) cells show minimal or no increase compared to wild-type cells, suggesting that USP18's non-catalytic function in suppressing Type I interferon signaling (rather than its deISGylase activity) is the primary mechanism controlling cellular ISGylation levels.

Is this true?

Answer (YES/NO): YES